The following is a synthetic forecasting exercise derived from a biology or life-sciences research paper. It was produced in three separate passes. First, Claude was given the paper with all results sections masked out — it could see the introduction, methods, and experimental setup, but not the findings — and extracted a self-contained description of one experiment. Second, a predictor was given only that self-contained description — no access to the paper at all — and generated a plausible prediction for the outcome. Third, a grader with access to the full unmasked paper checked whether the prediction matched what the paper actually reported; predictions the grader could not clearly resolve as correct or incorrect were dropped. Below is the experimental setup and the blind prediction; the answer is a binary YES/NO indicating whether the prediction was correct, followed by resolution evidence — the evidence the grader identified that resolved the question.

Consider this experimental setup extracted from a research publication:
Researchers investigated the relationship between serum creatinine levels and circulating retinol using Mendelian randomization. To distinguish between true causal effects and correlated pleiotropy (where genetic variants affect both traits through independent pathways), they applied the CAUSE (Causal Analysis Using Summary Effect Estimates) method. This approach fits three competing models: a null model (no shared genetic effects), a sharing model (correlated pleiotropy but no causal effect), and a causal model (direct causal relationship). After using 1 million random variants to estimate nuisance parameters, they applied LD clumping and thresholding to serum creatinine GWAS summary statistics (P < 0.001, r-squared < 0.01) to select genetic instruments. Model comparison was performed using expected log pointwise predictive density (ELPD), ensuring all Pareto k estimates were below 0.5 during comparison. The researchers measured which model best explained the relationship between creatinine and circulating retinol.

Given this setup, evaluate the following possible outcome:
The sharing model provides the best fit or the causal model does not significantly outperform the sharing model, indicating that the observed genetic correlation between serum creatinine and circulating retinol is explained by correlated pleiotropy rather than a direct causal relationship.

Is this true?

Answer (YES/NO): NO